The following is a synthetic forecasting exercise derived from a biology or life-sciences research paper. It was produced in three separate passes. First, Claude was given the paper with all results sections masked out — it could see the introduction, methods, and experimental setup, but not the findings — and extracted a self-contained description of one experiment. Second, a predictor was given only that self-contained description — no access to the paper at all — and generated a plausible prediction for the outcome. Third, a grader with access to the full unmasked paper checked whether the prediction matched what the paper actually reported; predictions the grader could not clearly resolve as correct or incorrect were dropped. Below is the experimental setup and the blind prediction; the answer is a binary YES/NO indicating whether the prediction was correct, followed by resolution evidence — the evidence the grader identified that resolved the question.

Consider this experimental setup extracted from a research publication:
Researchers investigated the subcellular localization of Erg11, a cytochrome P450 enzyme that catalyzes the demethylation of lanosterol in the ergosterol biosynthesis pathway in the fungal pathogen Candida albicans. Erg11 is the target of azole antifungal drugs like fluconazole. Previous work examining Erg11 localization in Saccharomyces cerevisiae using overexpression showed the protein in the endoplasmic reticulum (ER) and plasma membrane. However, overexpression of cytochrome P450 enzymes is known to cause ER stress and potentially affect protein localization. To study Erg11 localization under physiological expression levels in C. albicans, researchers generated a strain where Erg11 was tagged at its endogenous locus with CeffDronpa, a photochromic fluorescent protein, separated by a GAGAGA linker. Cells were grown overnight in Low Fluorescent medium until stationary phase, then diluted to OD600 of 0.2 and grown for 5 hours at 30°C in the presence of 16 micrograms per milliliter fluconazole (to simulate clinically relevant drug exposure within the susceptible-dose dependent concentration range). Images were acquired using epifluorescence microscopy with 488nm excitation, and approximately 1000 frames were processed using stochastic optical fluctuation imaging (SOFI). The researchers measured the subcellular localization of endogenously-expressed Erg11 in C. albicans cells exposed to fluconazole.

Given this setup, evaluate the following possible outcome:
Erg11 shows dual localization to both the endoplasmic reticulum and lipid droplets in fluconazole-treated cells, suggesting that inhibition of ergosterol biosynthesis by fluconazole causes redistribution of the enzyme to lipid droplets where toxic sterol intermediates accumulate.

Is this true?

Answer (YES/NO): NO